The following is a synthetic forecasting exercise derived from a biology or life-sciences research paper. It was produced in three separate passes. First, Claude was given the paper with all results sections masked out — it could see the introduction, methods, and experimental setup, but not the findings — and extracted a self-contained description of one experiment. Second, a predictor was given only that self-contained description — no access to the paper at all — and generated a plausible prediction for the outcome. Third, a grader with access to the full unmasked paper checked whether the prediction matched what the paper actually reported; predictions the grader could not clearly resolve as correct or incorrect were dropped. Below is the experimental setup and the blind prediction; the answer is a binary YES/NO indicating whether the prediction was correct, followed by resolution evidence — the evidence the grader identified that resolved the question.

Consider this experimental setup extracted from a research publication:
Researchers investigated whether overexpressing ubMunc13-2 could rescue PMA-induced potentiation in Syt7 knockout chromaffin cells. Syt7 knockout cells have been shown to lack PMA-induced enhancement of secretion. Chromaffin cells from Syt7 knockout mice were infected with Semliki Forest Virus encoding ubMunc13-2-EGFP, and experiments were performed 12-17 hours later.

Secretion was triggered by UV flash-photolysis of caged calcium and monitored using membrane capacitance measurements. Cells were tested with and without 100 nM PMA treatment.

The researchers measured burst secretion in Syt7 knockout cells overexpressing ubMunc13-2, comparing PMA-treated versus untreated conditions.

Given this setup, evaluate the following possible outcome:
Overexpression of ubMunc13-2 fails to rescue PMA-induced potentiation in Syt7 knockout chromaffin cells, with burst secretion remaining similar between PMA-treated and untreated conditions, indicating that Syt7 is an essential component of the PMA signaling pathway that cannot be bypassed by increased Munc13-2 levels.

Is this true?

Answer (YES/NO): YES